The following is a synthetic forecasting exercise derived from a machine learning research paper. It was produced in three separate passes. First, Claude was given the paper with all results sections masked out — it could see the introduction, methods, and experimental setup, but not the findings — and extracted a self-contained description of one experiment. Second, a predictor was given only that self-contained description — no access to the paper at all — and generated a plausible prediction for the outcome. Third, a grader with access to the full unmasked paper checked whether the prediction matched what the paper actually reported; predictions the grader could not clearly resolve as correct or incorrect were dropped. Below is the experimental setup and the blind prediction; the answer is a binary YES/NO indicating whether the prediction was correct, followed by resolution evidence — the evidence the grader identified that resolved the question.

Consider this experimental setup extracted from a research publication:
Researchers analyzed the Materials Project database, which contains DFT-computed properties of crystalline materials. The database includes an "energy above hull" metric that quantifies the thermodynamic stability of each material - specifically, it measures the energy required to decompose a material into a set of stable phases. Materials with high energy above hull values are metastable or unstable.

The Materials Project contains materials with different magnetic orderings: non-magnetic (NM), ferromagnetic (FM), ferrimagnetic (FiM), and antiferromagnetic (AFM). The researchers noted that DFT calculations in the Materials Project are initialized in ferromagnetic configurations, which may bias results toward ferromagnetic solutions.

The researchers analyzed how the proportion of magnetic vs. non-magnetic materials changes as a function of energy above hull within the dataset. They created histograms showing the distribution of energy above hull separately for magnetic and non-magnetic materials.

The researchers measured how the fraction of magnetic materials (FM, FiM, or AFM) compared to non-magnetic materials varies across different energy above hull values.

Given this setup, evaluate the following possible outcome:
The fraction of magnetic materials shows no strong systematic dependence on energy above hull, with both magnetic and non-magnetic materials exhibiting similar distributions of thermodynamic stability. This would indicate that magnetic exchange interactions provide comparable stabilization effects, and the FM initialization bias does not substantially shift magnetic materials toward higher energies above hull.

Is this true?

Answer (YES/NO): NO